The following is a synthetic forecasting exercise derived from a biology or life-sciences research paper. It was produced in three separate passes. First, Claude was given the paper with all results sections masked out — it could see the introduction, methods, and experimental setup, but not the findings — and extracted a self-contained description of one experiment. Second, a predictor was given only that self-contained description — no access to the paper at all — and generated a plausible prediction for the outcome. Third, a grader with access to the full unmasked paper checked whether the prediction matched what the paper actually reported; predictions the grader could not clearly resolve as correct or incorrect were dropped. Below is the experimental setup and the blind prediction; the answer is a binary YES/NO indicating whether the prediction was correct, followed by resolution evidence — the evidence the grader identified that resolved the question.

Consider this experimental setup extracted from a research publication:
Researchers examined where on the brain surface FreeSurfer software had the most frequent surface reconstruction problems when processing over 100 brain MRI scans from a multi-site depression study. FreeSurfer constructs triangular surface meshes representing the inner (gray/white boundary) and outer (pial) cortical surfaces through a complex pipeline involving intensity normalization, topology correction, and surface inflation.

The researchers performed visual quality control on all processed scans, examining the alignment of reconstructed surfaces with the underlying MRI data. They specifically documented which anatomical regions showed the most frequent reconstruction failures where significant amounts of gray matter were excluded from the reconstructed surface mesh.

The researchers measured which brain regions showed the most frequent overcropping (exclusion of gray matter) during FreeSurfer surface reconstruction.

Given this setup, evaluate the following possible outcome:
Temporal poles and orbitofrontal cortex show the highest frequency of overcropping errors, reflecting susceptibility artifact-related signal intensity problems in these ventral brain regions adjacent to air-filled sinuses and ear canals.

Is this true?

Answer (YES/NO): NO